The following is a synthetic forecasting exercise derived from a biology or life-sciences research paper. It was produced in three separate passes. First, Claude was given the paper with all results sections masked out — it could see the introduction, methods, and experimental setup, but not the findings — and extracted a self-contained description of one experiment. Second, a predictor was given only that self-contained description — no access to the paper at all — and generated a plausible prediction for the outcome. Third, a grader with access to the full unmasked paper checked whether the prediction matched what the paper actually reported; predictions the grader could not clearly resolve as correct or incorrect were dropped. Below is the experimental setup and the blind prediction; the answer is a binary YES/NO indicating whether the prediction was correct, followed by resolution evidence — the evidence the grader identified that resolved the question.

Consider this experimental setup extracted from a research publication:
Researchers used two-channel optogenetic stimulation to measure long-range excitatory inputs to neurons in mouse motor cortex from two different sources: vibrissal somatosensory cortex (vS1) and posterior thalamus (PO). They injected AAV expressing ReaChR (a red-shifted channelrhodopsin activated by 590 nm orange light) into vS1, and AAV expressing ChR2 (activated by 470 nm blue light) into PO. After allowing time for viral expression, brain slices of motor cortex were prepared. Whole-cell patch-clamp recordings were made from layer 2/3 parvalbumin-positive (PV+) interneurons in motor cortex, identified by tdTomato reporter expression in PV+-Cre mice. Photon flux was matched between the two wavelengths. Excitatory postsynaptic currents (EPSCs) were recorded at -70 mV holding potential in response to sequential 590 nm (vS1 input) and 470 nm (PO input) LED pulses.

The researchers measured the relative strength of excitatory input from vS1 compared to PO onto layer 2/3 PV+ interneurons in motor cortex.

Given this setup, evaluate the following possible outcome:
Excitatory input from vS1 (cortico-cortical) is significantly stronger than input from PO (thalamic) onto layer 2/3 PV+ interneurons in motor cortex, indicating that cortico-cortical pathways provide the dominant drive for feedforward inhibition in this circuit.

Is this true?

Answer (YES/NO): YES